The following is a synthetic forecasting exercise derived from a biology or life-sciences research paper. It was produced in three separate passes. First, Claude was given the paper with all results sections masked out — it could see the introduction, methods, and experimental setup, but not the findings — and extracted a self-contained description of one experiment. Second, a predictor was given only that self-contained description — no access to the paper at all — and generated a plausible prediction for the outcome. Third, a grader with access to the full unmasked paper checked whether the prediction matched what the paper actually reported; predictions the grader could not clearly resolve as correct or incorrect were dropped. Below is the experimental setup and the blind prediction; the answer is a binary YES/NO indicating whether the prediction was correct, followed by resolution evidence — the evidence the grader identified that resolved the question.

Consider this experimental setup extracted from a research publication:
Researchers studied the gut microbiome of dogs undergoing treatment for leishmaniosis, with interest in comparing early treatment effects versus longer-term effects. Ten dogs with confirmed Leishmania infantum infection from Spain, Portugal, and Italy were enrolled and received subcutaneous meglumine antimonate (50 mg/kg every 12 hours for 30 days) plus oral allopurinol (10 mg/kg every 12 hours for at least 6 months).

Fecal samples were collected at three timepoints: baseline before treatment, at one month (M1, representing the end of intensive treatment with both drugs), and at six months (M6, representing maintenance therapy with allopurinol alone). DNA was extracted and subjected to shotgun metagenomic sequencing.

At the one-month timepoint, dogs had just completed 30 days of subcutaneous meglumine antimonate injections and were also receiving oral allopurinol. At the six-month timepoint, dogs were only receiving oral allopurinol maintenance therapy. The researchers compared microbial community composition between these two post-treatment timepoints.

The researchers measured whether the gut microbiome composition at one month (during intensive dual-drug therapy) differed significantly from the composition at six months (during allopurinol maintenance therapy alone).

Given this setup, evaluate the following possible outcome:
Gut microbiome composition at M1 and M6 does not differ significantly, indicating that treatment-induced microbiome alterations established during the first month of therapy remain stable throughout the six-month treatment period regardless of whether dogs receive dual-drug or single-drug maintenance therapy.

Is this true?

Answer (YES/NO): NO